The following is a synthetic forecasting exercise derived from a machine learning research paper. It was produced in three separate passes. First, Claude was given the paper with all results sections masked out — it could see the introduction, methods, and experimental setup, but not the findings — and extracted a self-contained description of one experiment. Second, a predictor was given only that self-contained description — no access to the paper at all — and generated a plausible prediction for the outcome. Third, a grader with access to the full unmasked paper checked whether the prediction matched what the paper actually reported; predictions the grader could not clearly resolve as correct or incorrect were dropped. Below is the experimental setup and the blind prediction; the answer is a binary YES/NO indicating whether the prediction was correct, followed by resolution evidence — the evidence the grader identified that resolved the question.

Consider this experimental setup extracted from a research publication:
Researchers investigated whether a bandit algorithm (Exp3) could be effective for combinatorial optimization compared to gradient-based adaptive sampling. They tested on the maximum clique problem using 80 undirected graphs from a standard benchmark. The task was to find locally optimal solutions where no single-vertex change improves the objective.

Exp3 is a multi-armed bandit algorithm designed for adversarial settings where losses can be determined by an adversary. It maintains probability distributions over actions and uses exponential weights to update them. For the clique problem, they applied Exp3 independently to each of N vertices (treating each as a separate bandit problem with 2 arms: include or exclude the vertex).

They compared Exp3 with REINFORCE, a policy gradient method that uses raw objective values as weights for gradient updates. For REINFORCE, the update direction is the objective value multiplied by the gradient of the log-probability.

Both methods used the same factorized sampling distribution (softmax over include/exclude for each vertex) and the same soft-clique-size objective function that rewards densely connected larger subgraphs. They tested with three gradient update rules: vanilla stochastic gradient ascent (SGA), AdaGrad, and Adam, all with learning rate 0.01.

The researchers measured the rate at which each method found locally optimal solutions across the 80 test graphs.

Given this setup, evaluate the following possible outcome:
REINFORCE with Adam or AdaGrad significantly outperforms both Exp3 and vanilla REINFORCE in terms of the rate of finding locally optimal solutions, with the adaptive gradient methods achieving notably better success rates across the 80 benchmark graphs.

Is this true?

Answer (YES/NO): NO